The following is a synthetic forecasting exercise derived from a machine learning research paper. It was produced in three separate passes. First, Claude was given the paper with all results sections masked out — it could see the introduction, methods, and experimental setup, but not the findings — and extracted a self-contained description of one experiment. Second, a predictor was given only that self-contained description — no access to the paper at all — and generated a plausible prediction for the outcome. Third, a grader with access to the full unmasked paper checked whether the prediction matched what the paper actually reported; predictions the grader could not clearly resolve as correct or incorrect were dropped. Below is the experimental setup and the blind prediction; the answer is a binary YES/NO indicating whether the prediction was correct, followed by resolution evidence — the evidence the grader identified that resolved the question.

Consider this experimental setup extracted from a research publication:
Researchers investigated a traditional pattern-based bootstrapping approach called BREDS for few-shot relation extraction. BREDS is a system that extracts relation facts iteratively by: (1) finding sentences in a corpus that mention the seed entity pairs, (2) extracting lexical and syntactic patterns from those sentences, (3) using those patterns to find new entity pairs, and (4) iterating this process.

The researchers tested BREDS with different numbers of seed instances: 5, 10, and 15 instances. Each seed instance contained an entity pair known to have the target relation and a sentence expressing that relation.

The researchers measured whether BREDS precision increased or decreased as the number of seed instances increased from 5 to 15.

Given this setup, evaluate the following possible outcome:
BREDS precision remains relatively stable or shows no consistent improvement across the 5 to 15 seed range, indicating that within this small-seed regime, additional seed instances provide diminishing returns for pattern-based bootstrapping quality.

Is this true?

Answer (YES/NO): NO